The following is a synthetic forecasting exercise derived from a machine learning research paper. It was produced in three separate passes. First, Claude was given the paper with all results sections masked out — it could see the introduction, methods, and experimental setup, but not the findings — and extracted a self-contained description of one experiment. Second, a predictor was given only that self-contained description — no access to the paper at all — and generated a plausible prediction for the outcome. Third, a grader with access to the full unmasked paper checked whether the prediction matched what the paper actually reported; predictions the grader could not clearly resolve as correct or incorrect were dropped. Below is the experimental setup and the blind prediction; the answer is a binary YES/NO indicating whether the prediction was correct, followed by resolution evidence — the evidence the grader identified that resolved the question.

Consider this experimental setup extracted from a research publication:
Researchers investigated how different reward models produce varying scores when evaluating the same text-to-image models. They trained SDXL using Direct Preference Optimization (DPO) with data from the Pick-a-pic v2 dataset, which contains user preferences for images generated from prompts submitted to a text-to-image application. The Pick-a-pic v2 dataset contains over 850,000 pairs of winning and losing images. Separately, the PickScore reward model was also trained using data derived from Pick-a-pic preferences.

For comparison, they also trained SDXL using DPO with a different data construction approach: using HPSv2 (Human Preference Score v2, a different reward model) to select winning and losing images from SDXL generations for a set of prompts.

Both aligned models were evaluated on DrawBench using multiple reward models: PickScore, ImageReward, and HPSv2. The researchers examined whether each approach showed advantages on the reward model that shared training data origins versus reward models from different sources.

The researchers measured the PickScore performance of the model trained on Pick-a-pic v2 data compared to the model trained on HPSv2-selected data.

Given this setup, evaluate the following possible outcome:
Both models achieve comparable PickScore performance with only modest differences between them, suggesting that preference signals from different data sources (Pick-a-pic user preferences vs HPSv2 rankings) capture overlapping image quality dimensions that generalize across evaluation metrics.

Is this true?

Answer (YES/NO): NO